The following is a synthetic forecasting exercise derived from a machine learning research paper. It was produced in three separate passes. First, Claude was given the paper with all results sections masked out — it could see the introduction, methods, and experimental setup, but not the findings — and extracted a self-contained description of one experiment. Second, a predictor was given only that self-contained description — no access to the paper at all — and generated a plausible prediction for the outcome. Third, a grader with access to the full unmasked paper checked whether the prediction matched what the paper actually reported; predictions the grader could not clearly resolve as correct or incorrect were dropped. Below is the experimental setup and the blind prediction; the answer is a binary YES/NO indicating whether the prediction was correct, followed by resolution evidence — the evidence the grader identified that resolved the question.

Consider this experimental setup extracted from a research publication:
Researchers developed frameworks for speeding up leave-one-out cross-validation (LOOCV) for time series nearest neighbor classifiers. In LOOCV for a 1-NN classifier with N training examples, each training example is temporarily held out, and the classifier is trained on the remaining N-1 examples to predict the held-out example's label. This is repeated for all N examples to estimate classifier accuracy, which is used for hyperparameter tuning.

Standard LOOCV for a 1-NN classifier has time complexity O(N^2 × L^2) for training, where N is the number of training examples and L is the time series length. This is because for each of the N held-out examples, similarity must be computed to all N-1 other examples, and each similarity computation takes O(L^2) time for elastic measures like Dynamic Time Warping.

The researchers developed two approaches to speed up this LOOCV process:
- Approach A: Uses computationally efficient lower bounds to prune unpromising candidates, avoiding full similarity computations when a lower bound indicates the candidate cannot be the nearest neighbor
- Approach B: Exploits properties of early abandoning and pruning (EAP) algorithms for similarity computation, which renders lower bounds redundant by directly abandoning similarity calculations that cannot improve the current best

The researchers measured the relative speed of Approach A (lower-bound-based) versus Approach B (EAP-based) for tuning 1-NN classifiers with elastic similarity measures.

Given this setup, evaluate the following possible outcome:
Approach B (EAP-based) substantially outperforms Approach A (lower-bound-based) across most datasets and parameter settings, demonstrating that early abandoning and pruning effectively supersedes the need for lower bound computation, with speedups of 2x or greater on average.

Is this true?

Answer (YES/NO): YES